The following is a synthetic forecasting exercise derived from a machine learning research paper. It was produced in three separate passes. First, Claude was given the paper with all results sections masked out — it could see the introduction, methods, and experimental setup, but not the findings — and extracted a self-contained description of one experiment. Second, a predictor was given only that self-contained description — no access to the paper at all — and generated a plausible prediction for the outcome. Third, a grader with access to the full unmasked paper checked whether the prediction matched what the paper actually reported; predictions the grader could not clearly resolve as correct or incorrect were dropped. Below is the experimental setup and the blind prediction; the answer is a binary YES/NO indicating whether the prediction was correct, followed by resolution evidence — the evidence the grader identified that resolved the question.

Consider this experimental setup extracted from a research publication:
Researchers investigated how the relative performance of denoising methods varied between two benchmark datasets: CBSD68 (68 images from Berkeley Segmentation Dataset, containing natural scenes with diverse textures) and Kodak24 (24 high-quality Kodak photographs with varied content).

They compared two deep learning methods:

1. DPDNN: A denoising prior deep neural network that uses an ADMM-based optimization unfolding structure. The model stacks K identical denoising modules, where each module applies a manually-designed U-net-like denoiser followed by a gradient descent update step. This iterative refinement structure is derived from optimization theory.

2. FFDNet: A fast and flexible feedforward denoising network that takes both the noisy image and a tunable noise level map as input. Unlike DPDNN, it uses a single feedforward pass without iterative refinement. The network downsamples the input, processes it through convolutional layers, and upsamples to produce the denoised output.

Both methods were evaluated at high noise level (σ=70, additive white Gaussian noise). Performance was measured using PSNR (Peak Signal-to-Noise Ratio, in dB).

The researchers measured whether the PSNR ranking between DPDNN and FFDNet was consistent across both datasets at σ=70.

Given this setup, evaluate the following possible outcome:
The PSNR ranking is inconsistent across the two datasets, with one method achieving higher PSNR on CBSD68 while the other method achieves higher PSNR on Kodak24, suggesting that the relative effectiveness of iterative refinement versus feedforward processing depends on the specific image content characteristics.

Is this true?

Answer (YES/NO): NO